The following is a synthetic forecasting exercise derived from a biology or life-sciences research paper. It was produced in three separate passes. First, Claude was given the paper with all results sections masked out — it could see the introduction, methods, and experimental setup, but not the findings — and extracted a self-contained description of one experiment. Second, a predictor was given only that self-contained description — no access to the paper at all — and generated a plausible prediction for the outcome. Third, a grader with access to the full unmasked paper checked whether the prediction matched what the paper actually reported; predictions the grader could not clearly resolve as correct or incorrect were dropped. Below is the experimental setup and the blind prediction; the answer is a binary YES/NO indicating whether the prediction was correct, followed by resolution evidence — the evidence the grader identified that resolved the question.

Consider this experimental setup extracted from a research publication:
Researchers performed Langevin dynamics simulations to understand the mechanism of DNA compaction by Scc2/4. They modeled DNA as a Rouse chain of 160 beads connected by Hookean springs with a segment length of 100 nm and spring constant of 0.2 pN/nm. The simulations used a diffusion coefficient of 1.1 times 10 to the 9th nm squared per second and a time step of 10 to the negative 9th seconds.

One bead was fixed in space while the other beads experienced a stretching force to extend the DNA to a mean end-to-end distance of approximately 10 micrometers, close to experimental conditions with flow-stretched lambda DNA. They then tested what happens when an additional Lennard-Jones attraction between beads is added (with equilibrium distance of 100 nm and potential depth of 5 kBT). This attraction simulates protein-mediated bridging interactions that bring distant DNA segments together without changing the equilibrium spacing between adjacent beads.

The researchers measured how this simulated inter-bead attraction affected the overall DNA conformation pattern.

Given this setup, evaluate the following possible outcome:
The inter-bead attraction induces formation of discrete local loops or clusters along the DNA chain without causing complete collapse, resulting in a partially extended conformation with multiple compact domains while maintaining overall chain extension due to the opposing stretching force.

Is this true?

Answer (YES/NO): NO